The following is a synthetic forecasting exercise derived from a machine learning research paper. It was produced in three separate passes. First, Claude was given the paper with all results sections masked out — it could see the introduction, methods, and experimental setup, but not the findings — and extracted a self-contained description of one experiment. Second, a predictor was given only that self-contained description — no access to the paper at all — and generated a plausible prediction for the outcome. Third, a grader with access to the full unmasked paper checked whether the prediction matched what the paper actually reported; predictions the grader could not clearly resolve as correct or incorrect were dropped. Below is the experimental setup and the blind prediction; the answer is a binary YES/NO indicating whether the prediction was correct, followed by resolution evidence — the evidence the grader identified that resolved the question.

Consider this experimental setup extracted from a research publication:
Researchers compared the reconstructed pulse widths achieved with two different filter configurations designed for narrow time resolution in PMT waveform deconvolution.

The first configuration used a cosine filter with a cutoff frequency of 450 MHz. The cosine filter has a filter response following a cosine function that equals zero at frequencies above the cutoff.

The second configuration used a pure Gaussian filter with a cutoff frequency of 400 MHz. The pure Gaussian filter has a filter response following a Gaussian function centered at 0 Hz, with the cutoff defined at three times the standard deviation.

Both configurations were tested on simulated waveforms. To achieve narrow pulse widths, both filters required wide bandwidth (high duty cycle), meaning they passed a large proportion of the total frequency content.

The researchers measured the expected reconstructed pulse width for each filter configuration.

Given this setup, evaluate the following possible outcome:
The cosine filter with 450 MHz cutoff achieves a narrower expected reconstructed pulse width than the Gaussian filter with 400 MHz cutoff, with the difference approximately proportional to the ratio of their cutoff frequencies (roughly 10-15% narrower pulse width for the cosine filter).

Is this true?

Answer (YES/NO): NO